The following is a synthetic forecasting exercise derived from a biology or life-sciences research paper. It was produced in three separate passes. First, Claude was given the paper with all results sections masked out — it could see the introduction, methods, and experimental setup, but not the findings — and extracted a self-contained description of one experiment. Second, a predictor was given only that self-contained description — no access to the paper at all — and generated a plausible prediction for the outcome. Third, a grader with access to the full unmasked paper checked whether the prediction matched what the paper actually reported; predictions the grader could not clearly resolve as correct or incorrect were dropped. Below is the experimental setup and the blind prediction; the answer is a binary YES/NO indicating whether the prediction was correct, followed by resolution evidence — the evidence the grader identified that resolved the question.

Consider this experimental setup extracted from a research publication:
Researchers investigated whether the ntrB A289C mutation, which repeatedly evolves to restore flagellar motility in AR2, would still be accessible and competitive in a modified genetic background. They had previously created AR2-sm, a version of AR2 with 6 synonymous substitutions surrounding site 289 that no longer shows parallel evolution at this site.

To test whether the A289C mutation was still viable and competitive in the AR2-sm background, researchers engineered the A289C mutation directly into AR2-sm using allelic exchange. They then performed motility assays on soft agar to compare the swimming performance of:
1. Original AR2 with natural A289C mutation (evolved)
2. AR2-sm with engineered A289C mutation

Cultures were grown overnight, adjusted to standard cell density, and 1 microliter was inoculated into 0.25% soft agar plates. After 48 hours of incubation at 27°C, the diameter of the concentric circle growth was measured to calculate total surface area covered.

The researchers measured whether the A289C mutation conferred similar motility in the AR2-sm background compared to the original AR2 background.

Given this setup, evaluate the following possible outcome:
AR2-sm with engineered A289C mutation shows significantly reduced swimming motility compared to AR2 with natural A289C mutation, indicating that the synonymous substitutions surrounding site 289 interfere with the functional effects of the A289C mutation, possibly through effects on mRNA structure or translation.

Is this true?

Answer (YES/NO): NO